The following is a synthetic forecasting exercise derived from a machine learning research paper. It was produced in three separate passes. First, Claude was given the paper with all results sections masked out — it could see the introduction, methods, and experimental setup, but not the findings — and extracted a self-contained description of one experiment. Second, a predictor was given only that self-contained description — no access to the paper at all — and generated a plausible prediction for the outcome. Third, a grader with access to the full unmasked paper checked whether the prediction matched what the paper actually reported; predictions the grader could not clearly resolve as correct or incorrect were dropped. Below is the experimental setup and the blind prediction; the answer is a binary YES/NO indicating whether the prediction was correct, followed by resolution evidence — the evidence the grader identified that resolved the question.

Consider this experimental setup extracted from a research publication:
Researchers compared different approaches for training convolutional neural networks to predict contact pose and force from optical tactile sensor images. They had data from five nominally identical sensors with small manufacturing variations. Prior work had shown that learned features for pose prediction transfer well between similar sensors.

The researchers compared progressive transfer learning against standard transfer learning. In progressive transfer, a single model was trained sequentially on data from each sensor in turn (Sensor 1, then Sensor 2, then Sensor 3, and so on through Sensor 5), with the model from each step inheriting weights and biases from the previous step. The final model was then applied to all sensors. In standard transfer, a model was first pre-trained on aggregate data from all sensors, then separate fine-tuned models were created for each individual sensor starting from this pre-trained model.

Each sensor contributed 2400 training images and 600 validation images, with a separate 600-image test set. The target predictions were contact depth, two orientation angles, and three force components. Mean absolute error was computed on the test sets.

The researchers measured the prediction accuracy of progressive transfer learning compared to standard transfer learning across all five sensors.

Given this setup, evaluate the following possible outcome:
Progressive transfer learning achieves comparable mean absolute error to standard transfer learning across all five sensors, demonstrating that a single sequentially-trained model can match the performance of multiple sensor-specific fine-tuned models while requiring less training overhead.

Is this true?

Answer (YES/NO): NO